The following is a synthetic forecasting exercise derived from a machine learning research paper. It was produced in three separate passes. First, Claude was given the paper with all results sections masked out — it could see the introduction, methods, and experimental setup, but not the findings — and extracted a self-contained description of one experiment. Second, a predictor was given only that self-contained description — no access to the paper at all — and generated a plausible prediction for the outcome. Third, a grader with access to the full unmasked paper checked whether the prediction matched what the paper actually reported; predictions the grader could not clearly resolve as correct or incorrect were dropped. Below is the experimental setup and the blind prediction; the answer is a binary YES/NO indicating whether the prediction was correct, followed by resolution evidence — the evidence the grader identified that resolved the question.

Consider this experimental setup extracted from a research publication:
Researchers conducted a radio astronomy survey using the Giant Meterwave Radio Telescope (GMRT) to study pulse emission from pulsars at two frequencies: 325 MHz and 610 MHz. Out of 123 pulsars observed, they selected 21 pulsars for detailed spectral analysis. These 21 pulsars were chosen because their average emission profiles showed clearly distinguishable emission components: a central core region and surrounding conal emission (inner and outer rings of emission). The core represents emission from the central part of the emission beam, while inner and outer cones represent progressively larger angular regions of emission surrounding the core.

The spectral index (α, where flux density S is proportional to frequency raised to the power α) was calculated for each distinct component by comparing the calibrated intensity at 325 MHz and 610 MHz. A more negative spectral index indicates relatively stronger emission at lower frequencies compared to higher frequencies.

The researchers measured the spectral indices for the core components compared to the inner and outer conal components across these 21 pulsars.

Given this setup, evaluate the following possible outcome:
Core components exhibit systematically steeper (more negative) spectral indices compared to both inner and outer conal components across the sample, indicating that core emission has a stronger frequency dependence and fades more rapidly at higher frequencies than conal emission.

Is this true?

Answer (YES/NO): YES